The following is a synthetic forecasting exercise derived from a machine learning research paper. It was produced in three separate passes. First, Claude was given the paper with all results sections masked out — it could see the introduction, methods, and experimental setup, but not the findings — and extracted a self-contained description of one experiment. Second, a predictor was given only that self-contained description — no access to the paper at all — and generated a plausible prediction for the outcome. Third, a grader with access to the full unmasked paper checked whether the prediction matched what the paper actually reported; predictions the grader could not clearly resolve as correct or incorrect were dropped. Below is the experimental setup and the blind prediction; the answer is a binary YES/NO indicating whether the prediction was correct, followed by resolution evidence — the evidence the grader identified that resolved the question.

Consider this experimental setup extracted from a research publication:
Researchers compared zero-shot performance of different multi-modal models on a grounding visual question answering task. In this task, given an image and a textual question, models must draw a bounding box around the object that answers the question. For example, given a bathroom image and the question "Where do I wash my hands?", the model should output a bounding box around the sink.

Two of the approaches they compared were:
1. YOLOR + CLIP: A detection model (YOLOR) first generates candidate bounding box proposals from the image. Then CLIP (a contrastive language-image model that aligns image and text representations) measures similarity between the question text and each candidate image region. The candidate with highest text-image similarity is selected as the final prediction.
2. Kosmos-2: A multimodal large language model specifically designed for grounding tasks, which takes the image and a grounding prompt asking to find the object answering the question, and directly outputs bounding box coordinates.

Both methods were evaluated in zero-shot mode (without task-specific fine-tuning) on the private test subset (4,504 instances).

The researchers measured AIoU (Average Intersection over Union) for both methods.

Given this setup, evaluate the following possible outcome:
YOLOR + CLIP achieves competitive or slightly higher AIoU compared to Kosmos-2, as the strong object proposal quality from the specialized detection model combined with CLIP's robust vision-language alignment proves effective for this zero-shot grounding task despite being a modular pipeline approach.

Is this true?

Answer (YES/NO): NO